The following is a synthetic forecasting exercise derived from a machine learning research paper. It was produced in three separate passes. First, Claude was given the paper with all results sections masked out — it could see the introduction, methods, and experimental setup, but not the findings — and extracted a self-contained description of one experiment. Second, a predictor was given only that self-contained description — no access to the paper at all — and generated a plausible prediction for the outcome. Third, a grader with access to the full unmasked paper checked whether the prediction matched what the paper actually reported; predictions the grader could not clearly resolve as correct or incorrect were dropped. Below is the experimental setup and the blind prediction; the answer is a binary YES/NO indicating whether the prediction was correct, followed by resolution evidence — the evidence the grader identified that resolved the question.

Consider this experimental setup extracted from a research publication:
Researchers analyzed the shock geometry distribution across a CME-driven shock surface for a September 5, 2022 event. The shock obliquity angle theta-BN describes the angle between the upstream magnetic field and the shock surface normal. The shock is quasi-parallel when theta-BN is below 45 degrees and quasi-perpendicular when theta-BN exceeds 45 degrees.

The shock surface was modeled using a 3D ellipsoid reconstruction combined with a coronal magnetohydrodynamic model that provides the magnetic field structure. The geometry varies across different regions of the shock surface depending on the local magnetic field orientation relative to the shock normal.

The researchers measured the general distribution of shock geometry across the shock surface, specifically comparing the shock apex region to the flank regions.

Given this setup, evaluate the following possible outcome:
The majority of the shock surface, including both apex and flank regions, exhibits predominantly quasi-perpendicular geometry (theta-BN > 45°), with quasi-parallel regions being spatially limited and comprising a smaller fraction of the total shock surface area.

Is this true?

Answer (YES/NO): NO